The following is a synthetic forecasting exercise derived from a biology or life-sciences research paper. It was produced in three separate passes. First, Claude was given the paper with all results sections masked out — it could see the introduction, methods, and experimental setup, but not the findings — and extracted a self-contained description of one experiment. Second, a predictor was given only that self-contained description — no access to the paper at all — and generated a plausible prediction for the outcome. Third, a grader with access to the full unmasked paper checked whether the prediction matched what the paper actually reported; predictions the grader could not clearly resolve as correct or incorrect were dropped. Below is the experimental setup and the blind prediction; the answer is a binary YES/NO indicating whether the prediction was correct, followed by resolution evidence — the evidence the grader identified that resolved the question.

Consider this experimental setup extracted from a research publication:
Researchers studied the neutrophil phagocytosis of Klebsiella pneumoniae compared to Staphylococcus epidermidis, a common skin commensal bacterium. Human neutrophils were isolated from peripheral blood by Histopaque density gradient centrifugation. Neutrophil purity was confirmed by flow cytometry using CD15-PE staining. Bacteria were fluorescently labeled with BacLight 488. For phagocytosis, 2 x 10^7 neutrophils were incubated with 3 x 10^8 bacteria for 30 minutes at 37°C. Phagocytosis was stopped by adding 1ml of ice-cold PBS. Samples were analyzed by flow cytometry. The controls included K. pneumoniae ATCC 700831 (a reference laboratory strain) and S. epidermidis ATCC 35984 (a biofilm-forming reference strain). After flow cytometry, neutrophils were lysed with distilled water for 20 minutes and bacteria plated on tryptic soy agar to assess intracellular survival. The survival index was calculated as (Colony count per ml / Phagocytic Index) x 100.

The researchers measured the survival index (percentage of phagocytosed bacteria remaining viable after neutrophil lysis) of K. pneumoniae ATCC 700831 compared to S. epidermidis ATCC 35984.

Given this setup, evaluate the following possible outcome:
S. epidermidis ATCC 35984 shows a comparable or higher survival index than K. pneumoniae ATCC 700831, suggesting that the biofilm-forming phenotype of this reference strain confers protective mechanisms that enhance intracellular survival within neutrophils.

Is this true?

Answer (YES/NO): NO